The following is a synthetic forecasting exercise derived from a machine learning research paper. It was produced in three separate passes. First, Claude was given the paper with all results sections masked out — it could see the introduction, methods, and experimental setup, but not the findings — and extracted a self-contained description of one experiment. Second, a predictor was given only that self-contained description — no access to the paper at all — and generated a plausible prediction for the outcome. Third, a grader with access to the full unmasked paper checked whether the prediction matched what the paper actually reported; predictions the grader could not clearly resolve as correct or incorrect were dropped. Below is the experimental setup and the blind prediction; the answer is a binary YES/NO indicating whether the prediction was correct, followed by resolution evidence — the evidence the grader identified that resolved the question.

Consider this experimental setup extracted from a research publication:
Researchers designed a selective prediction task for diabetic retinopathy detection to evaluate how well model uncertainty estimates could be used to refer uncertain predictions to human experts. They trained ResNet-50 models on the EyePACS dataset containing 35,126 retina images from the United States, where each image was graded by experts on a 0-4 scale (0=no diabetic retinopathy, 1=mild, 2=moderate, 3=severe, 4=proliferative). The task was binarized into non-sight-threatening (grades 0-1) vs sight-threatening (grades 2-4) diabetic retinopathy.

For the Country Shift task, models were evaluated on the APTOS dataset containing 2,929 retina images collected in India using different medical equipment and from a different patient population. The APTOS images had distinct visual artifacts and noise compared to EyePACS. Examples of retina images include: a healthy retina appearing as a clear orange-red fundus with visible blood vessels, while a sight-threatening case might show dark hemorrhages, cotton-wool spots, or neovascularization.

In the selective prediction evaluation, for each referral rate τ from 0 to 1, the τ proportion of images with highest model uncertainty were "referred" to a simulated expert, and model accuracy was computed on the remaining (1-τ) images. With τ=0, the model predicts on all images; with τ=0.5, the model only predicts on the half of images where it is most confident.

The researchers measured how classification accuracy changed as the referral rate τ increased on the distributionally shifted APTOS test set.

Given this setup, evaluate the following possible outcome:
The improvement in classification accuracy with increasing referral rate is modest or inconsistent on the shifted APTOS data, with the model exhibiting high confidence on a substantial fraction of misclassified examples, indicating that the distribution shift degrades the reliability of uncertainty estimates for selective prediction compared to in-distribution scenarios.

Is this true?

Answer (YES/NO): NO